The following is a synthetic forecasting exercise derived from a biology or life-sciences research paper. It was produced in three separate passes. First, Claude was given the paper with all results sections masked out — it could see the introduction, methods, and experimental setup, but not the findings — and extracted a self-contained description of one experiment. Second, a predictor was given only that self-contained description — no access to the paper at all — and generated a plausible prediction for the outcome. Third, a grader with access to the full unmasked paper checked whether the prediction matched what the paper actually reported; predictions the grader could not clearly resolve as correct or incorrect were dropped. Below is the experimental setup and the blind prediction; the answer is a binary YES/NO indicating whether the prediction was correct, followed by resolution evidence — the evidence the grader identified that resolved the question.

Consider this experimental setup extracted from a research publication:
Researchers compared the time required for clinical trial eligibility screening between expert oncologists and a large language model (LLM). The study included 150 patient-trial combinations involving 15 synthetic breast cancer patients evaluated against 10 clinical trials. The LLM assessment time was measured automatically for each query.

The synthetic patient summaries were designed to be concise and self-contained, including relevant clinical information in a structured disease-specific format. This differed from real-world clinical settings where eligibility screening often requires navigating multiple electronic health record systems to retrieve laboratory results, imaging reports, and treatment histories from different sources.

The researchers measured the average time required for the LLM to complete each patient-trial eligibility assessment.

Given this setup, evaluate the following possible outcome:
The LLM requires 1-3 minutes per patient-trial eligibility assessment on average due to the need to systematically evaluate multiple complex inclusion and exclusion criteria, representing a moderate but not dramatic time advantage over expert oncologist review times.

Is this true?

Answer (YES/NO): NO